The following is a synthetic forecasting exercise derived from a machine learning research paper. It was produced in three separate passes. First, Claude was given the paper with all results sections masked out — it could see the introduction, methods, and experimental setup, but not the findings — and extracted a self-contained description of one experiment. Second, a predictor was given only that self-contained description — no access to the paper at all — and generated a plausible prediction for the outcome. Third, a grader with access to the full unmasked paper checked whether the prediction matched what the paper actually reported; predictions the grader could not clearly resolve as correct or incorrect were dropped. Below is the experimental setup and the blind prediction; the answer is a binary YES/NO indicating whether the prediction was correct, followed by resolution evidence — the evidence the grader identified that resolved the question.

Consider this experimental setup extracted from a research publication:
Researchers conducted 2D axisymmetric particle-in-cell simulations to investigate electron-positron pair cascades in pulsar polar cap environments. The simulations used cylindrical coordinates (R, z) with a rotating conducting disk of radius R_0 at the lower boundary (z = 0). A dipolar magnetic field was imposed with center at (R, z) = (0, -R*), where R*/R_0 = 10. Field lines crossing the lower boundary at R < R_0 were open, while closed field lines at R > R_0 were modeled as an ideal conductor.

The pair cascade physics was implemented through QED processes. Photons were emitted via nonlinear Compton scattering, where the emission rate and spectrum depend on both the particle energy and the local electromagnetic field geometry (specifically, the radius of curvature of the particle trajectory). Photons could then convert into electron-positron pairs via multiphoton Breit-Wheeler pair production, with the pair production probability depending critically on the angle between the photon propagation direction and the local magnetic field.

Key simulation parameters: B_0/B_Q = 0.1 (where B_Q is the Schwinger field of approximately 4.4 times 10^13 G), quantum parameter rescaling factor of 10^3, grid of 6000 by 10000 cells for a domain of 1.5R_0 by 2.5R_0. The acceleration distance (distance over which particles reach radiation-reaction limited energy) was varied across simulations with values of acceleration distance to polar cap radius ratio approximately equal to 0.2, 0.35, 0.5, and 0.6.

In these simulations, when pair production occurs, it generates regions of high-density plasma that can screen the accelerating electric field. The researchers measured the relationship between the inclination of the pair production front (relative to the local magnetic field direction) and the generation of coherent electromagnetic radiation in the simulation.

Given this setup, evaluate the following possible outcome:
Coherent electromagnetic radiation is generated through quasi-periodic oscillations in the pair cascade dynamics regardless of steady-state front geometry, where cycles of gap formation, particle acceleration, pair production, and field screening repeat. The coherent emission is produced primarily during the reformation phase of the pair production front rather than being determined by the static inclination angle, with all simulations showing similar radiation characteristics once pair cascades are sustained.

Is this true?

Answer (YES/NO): NO